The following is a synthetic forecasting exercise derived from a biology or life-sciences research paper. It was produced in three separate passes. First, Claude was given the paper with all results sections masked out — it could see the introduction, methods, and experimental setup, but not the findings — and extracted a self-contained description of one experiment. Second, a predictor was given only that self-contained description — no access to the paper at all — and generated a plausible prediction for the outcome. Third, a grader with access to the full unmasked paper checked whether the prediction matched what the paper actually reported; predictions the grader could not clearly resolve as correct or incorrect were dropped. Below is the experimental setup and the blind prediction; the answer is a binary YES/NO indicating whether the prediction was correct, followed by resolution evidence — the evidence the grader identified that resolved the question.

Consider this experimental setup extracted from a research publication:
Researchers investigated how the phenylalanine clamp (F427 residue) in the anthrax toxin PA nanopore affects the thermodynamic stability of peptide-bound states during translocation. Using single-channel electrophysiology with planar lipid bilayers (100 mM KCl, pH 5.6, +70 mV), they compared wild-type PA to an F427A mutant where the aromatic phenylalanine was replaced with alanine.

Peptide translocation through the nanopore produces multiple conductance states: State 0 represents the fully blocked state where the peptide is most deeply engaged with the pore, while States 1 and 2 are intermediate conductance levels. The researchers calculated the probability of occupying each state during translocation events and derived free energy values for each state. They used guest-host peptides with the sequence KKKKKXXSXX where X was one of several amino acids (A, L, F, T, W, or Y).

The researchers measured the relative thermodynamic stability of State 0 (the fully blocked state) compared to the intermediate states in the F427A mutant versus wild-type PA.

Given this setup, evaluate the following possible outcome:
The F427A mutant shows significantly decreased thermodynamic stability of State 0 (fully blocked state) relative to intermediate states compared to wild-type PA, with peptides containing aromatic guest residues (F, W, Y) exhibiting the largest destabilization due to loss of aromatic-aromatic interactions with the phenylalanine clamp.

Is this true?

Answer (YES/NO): NO